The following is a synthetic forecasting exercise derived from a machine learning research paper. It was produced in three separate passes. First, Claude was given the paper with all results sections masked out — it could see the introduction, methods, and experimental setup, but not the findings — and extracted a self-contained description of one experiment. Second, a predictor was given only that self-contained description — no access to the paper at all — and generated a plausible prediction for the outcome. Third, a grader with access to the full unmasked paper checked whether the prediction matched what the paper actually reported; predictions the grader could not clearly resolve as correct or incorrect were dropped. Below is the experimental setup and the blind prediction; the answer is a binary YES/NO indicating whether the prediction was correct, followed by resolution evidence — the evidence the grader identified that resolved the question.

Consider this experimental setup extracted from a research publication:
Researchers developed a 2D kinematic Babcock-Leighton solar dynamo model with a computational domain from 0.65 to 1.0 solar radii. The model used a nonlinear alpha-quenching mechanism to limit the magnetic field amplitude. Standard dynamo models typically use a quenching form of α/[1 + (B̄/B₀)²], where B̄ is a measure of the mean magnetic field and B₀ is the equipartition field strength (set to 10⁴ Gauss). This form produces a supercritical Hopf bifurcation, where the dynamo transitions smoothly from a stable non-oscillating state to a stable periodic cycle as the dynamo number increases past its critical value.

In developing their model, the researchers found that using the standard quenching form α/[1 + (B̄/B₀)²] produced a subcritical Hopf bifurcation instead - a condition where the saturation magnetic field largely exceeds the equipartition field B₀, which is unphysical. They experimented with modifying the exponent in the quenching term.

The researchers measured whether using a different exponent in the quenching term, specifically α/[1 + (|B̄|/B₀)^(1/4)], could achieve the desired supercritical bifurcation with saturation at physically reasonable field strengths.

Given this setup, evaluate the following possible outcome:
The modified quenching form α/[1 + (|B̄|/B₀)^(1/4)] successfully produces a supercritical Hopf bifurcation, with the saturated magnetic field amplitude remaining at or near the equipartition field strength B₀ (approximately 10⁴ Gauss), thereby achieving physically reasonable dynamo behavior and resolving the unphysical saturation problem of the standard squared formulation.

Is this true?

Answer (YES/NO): NO